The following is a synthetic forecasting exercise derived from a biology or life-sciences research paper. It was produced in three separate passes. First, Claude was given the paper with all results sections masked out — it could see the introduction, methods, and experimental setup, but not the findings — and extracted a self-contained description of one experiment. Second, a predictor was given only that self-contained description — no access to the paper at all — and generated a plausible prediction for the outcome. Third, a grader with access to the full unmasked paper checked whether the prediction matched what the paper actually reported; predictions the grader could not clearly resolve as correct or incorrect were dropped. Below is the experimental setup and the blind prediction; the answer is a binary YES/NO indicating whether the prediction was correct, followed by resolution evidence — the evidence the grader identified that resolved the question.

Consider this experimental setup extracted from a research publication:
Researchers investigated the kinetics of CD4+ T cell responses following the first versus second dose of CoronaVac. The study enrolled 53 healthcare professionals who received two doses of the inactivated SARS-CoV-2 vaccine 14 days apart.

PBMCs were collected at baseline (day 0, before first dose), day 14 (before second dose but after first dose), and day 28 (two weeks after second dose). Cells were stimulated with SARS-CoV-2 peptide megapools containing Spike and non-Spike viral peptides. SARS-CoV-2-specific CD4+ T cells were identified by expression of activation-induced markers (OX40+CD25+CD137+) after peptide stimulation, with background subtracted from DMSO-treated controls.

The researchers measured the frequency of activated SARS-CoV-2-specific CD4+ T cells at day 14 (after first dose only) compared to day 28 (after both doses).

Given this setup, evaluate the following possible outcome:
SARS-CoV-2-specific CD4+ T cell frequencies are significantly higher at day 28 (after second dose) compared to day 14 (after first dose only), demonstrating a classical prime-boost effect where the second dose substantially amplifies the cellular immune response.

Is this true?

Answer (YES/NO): YES